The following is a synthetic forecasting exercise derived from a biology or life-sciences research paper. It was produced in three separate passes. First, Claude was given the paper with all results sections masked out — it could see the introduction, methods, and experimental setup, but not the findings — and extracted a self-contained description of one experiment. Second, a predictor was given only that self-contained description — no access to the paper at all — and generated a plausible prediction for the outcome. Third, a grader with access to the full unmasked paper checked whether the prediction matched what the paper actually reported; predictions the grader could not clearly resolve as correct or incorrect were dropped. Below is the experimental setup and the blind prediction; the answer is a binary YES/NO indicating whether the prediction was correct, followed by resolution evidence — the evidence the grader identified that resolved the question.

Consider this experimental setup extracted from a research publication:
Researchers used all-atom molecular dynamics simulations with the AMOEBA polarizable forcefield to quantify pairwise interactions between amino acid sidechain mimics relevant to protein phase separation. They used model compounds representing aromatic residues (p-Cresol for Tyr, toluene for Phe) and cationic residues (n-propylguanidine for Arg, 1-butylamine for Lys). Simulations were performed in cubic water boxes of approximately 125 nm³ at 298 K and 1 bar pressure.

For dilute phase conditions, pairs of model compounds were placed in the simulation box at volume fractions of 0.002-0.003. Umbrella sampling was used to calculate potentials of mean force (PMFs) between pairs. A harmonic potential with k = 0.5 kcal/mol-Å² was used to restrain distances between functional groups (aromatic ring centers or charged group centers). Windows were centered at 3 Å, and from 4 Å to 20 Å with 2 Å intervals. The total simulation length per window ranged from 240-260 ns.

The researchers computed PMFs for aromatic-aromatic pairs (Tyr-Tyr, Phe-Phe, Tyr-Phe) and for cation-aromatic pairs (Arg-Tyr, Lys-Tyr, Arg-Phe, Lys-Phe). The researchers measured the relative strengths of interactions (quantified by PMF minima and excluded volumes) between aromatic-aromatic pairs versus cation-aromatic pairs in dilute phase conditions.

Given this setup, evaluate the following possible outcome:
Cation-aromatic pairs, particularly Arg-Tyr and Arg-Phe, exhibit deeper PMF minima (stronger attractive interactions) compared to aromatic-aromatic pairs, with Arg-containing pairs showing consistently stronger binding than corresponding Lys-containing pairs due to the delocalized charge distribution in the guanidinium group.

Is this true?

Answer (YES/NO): NO